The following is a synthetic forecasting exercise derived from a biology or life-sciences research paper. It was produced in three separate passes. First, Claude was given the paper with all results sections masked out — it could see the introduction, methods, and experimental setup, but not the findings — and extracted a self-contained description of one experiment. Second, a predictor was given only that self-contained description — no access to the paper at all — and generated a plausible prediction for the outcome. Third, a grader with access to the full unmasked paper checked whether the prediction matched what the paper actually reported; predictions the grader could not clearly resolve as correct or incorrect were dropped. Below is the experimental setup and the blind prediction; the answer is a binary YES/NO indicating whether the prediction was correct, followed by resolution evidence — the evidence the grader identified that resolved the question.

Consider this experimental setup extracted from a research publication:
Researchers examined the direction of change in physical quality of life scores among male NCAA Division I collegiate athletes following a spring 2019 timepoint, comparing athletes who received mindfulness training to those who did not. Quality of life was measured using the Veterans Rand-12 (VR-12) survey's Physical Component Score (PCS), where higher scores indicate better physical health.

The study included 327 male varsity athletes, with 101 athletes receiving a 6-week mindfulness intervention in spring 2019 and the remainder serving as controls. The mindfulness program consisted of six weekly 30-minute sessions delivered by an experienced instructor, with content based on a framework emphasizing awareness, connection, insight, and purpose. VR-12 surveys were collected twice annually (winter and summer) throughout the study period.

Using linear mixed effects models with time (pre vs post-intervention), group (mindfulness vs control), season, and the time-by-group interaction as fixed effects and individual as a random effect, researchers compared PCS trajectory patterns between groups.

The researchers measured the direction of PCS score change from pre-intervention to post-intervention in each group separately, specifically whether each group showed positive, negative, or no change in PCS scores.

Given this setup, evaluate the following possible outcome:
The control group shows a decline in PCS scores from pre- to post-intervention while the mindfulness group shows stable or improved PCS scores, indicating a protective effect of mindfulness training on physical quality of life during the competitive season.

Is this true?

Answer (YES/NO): YES